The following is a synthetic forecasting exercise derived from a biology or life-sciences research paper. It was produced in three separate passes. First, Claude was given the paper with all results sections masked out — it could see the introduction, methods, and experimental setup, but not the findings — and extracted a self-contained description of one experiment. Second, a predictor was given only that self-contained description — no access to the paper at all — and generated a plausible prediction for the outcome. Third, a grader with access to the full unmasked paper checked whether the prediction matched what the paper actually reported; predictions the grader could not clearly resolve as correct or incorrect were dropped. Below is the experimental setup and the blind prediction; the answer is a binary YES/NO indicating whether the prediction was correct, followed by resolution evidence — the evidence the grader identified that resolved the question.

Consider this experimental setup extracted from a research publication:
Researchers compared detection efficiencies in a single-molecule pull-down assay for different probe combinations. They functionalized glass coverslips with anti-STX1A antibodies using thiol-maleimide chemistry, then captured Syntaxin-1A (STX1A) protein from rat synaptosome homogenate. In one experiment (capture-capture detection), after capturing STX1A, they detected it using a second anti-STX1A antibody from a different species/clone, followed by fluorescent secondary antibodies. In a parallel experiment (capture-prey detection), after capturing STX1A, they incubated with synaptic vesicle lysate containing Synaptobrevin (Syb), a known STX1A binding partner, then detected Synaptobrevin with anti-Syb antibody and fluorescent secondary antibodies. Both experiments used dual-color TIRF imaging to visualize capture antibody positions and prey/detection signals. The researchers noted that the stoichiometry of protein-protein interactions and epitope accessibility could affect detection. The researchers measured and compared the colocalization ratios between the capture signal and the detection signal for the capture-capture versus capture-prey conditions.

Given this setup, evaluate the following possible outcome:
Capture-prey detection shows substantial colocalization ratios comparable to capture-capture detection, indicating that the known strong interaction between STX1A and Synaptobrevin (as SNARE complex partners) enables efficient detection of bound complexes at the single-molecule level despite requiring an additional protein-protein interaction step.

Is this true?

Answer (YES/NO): NO